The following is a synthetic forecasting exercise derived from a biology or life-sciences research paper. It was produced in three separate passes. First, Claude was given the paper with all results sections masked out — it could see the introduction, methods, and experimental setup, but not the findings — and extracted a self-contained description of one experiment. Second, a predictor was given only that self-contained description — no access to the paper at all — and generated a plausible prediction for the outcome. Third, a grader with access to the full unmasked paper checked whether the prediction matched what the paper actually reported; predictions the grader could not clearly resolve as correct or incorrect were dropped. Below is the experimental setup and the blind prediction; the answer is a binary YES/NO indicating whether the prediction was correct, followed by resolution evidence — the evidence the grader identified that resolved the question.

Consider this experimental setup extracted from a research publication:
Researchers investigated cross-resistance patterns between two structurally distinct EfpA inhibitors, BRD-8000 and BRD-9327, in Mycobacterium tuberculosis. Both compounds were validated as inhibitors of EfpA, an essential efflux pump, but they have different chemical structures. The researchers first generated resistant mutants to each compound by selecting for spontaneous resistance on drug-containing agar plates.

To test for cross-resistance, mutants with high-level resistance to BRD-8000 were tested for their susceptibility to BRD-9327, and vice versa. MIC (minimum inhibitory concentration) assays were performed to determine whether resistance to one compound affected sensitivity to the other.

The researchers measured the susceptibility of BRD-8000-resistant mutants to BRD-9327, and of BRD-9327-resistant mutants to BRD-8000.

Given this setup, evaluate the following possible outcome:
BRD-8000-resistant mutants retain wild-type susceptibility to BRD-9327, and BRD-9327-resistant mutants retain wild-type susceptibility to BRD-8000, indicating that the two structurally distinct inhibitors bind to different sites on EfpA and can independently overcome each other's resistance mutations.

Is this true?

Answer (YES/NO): NO